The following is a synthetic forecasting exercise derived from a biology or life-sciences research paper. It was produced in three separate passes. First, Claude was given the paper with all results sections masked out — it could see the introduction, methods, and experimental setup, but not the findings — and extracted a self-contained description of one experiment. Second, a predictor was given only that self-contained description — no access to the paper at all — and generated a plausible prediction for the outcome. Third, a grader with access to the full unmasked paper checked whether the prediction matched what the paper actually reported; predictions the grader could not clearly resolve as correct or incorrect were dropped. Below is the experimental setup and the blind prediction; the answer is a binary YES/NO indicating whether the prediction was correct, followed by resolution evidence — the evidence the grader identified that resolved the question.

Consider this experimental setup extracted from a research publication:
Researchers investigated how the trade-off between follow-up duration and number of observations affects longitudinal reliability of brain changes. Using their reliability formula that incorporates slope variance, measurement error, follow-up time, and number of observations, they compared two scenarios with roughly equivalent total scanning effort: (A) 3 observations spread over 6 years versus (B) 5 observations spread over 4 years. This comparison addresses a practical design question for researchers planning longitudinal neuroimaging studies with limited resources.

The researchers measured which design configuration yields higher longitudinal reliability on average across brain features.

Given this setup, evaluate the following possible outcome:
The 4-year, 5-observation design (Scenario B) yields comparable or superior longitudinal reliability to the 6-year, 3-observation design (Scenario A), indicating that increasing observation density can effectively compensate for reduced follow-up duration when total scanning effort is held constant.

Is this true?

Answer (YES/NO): NO